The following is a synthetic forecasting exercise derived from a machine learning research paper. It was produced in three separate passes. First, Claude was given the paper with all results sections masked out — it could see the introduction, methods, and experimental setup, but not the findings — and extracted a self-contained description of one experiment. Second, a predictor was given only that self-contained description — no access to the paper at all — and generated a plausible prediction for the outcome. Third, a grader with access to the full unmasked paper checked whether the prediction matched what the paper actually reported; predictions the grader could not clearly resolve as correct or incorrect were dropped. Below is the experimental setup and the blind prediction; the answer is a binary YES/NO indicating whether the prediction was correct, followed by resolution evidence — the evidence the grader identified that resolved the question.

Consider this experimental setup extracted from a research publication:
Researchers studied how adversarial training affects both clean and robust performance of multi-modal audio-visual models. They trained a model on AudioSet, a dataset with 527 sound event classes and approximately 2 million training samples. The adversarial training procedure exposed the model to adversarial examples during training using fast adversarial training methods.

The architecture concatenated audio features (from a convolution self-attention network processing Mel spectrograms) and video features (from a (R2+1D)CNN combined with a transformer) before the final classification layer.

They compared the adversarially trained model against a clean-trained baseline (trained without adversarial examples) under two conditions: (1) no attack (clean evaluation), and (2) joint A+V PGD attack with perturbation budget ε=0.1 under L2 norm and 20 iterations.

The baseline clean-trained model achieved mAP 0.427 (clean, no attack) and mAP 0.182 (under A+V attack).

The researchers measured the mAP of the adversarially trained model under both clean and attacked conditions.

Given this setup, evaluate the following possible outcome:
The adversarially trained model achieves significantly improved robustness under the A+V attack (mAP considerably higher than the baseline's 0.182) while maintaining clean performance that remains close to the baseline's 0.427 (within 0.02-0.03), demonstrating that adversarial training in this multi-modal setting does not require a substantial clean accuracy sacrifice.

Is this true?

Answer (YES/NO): NO